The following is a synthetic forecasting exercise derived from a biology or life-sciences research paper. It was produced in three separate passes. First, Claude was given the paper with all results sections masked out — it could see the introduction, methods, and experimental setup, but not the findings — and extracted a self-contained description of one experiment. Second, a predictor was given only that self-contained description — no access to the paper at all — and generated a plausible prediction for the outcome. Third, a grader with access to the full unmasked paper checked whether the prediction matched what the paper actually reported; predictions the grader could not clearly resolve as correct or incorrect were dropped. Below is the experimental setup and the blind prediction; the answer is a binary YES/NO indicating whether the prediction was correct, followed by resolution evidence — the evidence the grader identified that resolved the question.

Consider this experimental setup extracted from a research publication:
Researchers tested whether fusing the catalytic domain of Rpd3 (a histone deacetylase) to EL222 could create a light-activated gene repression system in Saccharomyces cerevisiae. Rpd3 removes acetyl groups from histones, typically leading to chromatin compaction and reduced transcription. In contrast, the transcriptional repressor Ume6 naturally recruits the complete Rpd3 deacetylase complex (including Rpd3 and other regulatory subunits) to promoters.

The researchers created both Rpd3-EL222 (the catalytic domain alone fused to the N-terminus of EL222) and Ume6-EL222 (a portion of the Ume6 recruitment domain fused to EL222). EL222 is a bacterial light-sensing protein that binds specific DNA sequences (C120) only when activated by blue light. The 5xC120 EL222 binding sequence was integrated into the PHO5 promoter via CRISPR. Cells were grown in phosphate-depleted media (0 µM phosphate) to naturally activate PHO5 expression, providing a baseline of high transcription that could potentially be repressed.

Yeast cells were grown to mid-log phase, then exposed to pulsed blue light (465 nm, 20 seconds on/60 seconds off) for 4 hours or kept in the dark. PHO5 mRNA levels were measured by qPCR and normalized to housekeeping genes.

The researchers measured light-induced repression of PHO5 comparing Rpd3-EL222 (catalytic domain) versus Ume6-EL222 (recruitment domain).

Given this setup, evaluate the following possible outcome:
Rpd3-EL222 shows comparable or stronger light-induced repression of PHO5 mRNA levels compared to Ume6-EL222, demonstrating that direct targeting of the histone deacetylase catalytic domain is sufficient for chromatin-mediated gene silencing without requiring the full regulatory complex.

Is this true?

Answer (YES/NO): NO